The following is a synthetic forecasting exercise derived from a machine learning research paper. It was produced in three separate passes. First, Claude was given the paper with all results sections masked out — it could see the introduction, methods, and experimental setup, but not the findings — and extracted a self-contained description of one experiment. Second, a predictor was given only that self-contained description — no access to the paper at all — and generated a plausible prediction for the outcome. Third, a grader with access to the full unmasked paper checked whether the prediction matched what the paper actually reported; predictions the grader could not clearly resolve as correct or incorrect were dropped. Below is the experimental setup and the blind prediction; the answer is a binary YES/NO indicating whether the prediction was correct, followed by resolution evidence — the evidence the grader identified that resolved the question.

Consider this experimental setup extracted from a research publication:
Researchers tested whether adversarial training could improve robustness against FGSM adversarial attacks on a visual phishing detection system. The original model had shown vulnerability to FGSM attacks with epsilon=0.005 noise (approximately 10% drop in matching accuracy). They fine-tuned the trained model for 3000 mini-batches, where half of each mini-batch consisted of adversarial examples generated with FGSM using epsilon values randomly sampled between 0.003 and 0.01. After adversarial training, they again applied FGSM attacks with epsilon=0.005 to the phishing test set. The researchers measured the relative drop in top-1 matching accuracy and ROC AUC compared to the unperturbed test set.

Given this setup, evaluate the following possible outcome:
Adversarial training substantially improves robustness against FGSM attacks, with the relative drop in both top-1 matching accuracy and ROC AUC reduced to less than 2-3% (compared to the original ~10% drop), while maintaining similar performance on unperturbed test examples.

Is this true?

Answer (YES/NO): YES